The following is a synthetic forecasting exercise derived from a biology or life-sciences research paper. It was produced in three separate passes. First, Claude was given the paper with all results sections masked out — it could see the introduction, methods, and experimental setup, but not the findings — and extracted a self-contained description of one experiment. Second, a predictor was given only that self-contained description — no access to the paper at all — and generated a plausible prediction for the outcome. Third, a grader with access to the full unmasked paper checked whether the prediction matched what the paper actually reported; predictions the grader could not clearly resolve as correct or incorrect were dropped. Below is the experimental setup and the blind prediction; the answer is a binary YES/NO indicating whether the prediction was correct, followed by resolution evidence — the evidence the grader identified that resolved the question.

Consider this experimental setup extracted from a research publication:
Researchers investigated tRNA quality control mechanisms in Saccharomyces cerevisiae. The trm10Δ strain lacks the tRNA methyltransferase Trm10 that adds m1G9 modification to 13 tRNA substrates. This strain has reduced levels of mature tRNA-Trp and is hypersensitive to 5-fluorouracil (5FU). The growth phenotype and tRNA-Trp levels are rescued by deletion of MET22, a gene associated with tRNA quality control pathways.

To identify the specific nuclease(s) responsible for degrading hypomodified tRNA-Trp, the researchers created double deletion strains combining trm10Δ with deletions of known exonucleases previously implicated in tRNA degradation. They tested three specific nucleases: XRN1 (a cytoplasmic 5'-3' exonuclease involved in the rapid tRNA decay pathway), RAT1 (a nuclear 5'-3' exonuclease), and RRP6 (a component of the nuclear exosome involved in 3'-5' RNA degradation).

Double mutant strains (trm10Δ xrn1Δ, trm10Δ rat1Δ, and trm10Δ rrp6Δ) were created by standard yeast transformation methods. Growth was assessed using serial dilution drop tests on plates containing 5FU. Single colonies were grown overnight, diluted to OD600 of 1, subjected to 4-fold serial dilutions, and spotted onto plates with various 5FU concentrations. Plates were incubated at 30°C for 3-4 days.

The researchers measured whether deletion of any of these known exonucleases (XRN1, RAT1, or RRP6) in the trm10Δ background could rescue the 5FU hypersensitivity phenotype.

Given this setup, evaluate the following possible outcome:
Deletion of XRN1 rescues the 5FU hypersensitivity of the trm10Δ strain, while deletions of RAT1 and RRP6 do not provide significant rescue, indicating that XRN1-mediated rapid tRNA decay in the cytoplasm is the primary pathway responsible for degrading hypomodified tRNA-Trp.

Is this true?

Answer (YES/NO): NO